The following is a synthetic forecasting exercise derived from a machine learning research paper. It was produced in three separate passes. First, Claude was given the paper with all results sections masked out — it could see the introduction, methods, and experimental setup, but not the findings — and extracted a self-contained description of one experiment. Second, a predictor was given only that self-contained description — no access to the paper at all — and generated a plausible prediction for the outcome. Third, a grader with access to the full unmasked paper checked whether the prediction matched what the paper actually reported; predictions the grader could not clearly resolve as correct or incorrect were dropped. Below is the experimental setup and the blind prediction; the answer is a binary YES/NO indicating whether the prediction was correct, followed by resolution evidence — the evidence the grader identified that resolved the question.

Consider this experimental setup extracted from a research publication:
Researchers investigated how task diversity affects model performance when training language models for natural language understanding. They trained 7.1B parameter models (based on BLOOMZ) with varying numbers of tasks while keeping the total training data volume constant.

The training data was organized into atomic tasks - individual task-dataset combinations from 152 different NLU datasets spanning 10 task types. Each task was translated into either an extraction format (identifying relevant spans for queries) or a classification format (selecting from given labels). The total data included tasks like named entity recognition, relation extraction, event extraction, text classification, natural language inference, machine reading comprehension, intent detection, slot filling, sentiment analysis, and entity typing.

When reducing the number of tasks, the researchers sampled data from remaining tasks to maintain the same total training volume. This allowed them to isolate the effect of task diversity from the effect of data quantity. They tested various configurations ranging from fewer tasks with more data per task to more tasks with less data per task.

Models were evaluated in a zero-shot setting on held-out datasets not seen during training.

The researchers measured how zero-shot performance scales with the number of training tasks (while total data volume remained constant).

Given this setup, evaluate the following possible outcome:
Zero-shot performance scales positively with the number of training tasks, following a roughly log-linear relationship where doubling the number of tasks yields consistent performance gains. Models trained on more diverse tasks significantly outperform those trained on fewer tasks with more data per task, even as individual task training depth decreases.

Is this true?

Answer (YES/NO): YES